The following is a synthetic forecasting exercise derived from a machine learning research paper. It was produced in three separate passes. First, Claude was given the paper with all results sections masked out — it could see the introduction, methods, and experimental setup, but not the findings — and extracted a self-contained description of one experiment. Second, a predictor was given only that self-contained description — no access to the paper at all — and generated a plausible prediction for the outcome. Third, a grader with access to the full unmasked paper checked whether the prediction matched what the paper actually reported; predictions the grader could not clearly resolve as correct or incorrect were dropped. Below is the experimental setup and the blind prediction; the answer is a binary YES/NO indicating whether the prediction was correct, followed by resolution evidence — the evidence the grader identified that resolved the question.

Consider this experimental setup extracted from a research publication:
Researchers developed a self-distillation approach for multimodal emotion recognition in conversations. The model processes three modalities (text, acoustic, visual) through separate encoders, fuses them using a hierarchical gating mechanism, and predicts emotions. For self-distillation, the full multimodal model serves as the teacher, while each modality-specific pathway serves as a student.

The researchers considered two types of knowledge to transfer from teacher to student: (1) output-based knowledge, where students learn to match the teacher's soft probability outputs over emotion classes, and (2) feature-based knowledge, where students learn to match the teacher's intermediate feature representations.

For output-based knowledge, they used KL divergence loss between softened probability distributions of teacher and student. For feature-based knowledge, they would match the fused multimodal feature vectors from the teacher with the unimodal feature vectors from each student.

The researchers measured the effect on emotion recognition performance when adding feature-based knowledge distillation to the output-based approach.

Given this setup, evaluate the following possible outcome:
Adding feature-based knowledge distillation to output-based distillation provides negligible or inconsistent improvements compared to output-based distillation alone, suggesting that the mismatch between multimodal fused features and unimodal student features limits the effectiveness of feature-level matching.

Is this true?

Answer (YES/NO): NO